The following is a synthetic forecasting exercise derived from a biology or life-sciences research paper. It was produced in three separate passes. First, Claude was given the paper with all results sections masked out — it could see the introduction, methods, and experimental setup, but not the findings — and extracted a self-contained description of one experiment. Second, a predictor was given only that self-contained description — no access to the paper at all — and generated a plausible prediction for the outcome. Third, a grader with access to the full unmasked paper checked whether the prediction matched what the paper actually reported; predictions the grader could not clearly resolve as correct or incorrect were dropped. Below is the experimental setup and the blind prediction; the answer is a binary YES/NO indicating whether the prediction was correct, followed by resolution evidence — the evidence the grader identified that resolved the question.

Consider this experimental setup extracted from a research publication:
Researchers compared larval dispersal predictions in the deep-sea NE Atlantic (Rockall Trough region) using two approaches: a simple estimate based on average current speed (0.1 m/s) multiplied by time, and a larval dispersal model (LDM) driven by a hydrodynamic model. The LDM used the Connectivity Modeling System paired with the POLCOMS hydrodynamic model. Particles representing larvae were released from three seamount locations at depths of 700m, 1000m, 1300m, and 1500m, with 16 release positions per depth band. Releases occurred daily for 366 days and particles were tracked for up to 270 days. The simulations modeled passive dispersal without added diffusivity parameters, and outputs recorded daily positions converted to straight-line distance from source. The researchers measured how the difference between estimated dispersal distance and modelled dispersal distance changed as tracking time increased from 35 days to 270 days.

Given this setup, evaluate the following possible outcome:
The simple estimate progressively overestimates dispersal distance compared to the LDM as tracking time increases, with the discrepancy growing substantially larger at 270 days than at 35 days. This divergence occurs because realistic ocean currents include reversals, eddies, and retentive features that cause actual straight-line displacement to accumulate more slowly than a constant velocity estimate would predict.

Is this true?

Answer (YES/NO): YES